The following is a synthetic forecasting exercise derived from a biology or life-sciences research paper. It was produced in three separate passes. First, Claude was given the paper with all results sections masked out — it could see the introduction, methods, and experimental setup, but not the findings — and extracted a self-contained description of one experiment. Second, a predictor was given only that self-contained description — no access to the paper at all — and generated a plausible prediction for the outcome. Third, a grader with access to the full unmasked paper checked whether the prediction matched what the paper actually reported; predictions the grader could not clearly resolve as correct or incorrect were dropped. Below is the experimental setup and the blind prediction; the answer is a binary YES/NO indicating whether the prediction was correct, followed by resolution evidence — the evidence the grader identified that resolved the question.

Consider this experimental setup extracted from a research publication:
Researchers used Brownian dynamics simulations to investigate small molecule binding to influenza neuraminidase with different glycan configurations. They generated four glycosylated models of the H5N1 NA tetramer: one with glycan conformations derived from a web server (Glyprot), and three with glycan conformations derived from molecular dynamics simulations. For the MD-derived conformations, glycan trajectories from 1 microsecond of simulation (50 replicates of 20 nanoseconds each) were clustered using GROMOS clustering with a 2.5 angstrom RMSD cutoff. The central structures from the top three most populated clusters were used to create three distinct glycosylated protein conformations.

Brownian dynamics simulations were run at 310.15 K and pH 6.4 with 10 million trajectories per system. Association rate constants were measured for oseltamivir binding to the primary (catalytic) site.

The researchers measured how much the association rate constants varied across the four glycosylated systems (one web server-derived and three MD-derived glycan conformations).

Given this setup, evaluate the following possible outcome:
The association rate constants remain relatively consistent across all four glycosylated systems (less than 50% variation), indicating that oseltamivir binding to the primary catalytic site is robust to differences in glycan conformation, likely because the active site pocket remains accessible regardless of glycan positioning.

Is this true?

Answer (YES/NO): NO